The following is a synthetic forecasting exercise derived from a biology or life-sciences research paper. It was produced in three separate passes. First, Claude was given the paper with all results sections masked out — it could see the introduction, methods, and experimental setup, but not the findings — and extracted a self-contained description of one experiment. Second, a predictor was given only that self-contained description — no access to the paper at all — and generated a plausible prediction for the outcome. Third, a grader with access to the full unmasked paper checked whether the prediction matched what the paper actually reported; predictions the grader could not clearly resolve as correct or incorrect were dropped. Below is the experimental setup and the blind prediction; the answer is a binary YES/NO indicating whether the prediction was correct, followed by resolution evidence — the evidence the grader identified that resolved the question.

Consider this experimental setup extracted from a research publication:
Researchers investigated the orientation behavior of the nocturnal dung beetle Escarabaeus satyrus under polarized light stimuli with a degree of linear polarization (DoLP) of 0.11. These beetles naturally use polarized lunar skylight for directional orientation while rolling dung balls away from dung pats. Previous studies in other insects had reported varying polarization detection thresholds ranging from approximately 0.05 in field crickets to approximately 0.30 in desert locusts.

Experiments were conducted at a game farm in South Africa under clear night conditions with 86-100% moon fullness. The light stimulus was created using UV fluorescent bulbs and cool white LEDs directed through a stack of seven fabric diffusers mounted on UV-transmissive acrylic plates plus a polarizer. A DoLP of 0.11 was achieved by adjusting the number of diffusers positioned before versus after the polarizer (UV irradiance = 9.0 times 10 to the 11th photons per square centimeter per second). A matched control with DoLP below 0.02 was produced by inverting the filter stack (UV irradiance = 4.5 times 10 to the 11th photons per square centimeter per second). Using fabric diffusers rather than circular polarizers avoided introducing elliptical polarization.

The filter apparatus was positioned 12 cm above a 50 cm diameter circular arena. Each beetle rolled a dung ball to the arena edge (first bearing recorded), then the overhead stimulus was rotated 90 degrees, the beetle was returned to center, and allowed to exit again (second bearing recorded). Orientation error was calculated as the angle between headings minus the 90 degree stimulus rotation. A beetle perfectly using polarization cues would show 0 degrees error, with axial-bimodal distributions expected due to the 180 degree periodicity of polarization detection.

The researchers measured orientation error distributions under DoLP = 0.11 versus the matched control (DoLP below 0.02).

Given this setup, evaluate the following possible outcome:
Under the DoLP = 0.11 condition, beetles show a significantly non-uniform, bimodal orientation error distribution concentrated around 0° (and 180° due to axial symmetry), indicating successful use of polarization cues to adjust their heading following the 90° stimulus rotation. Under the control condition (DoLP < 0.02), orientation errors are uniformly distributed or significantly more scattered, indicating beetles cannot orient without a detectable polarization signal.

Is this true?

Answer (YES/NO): NO